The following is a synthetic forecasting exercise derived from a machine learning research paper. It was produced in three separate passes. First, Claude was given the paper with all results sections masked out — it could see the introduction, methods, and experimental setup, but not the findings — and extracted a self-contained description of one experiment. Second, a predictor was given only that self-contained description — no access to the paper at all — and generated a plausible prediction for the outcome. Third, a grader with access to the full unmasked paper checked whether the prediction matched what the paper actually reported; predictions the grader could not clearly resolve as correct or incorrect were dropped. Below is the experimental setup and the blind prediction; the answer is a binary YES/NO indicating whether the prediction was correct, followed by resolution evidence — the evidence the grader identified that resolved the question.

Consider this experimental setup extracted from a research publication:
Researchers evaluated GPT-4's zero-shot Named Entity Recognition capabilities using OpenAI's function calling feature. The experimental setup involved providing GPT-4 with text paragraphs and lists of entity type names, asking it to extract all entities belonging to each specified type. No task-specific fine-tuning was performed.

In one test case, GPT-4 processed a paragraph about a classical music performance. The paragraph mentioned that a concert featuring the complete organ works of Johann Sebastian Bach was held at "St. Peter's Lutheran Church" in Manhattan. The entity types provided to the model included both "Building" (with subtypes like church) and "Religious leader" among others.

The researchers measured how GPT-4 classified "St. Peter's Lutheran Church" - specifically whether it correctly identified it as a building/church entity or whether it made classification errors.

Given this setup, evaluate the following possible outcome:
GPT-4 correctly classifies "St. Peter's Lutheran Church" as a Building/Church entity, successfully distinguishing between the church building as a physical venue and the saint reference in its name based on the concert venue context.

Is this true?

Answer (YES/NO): NO